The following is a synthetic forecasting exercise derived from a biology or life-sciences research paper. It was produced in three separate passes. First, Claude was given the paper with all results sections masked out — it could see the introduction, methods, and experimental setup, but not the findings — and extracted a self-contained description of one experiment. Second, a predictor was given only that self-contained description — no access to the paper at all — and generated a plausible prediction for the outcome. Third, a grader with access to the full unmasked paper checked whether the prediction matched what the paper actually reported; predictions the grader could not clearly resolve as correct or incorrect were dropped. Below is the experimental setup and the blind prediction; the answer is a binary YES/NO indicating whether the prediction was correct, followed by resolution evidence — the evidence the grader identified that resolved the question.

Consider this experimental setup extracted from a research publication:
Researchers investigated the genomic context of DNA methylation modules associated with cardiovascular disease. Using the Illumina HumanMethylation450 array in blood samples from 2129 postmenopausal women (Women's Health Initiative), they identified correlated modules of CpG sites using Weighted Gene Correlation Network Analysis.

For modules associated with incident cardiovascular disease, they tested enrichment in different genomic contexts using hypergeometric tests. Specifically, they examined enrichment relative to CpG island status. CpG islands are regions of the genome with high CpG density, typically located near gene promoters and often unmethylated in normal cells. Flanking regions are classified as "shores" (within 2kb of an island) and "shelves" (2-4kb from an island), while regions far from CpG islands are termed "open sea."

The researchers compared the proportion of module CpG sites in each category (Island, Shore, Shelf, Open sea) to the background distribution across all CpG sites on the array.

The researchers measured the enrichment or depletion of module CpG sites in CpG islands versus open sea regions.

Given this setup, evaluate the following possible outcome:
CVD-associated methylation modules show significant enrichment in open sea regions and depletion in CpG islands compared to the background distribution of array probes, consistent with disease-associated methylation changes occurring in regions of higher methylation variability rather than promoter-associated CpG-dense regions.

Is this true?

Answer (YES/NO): NO